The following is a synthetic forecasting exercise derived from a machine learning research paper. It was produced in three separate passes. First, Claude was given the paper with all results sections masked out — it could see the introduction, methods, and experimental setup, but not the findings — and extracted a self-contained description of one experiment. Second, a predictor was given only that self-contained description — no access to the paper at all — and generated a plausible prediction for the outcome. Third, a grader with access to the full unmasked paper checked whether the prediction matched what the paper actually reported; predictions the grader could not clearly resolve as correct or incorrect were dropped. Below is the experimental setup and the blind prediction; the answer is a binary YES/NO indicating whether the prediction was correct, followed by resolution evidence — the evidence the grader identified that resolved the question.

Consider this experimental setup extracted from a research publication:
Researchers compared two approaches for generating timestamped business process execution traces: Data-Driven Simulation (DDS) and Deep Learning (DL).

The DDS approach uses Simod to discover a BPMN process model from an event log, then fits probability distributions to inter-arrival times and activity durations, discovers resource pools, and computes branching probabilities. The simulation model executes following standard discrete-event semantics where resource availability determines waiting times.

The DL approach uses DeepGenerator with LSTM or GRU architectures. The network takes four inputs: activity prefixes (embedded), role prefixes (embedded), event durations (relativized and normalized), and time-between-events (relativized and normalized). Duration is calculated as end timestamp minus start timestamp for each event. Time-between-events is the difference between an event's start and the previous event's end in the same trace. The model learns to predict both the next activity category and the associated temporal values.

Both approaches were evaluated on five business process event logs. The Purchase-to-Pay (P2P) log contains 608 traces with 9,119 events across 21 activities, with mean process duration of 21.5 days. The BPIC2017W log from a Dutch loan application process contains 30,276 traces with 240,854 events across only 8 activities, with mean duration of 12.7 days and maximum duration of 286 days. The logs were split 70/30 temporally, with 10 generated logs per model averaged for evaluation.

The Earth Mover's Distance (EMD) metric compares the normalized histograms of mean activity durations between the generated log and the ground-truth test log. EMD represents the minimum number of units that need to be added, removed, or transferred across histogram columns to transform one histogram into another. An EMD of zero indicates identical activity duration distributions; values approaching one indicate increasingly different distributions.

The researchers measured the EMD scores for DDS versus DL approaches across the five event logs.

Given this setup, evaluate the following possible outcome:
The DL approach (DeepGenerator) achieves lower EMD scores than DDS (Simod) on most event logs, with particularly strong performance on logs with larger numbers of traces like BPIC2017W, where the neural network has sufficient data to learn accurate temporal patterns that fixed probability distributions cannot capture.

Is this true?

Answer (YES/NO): NO